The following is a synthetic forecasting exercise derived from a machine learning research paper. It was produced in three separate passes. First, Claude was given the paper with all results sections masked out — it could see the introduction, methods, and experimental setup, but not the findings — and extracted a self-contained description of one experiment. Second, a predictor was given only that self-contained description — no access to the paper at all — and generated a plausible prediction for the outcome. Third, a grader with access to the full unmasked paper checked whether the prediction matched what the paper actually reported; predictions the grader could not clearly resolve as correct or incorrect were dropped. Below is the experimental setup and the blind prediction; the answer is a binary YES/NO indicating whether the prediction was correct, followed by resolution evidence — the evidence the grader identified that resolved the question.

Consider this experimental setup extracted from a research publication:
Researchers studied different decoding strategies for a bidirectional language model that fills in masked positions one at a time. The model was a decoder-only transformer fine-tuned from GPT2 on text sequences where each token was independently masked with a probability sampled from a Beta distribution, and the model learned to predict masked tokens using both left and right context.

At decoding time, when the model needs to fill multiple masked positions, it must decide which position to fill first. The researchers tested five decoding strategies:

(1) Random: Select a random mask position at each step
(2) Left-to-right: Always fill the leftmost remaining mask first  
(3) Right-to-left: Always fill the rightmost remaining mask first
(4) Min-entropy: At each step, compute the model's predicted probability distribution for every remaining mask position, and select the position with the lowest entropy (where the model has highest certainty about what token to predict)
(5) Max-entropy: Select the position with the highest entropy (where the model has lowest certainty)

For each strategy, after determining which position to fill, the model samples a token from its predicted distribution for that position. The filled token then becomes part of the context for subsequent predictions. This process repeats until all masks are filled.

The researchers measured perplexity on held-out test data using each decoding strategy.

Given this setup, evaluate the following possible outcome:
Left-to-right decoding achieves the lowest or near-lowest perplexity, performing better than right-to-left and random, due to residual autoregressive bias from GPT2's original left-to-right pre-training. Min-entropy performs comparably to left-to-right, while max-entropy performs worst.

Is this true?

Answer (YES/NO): NO